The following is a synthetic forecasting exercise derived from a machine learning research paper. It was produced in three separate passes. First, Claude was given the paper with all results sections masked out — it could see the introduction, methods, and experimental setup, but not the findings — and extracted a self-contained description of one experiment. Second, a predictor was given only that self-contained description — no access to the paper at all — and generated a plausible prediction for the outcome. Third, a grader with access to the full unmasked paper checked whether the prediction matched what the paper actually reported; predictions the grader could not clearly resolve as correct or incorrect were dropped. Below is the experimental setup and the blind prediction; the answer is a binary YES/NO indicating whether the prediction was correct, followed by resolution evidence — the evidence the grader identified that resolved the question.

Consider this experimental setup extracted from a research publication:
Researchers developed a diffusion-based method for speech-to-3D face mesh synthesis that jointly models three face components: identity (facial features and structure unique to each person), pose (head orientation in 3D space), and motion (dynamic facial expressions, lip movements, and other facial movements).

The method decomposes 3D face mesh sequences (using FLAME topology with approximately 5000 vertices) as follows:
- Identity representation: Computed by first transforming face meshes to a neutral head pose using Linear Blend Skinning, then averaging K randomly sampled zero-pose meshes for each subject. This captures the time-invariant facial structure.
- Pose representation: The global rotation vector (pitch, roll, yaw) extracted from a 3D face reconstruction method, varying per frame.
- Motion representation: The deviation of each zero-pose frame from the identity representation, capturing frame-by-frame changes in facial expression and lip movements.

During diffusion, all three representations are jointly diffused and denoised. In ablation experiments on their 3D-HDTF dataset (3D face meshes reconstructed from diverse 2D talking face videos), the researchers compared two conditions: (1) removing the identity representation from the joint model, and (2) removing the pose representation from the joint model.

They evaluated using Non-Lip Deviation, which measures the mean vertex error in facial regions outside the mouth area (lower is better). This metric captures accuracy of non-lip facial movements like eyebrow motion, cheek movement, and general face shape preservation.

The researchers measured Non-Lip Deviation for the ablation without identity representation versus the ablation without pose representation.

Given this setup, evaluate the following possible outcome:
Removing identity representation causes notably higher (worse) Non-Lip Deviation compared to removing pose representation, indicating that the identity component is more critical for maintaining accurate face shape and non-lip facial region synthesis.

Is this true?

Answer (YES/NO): NO